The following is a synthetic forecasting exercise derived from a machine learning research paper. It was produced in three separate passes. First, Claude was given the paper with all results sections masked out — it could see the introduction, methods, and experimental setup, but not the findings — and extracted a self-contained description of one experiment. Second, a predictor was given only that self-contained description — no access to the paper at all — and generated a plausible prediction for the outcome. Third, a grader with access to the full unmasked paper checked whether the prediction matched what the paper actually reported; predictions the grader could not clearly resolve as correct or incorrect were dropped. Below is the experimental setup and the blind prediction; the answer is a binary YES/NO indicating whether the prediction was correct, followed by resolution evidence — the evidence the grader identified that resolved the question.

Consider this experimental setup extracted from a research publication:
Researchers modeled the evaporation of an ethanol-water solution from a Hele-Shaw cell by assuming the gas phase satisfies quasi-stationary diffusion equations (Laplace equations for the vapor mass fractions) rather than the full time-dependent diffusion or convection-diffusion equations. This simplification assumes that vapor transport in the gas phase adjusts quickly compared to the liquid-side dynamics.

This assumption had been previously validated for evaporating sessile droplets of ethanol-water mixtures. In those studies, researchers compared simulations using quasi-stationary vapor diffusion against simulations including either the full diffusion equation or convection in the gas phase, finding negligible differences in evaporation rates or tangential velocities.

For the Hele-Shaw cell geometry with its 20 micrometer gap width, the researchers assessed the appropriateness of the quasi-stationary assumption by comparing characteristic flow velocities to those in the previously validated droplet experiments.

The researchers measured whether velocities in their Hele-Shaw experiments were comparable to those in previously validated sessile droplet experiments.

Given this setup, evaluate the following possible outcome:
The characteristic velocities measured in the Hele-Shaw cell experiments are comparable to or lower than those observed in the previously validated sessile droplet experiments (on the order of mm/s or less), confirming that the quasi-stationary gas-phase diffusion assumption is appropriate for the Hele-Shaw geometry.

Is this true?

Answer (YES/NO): YES